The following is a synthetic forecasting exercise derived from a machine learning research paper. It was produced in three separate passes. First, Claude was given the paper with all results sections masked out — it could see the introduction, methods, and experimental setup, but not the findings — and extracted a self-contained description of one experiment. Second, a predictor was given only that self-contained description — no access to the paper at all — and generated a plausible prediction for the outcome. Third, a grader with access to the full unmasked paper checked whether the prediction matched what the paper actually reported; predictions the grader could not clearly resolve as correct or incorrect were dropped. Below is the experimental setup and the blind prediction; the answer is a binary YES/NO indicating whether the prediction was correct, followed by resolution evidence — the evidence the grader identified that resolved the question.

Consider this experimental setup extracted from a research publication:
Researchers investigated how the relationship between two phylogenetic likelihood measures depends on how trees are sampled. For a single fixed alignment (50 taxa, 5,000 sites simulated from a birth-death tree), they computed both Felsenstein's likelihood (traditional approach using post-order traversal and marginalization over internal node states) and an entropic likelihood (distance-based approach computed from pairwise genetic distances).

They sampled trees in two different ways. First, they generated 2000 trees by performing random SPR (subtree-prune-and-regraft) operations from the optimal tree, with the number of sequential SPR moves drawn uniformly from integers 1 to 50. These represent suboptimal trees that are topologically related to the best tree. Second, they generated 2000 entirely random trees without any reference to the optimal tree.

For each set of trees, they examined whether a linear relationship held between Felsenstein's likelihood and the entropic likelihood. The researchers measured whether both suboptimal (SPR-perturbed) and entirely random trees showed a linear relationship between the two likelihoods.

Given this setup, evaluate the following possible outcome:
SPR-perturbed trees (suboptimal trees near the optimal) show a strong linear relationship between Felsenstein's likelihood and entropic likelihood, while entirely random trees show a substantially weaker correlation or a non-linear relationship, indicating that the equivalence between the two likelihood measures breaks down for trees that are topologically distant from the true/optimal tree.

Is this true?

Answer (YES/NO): NO